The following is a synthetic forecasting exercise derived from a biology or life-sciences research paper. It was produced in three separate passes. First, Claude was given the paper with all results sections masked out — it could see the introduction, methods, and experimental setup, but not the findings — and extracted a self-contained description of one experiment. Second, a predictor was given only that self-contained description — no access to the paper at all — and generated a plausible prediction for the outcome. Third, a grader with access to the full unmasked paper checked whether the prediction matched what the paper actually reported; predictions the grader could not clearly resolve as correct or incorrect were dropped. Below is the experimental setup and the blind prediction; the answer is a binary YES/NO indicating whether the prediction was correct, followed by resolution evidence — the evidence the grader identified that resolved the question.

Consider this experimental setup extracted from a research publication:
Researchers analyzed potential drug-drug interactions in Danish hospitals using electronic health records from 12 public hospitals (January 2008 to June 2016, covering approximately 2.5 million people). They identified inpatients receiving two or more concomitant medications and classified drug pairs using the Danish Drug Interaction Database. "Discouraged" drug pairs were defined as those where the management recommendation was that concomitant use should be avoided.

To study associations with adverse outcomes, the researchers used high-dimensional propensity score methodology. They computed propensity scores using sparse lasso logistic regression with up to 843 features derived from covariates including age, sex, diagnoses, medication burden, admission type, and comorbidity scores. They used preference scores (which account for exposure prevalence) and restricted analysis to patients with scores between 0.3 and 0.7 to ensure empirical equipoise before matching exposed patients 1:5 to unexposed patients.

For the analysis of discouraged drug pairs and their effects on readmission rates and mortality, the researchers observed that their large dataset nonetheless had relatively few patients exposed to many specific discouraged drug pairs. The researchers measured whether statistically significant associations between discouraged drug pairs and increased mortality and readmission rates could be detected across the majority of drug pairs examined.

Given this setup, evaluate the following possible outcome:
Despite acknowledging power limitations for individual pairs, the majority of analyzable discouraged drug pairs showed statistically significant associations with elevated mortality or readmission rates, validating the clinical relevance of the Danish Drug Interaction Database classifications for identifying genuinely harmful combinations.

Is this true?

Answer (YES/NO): NO